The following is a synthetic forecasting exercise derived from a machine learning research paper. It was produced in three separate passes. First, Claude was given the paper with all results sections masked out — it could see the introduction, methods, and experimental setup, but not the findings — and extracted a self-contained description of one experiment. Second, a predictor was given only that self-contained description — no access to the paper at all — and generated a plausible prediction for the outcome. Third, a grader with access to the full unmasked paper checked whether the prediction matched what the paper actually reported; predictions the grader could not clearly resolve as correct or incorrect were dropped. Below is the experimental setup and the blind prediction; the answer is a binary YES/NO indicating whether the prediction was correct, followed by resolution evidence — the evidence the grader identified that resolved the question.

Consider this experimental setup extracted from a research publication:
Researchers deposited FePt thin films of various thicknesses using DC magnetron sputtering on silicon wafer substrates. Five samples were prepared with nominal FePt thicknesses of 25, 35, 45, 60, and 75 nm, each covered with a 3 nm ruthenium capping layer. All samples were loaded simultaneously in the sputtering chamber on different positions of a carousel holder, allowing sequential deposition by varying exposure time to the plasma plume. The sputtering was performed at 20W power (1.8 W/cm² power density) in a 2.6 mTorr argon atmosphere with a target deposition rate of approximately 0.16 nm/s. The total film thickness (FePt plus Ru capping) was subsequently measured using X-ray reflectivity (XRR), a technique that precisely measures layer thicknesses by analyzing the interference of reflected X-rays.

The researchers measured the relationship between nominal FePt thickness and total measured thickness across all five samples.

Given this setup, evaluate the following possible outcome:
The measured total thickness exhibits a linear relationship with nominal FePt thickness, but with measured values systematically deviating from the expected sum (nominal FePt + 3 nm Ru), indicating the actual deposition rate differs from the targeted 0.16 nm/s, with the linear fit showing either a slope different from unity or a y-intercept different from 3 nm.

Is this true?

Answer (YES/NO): YES